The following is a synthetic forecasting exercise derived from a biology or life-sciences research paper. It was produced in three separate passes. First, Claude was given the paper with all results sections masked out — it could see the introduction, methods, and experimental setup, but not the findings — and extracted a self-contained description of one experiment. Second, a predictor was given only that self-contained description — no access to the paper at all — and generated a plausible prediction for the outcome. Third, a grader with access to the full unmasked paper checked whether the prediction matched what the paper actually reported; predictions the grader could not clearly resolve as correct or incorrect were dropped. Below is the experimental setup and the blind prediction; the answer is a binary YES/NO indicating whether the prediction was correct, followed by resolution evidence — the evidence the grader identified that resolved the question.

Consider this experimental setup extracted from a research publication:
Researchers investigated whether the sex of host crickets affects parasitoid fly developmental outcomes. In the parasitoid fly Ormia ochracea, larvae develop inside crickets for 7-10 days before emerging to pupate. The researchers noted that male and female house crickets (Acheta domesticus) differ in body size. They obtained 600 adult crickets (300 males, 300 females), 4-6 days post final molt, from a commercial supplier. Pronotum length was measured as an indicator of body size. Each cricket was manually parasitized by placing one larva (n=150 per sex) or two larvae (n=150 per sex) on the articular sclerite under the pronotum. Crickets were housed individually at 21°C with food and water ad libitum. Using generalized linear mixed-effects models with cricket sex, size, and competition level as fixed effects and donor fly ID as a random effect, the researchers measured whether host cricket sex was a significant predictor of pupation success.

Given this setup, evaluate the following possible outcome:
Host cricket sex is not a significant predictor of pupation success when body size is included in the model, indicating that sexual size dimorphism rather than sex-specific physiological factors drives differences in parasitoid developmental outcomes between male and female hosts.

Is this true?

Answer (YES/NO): NO